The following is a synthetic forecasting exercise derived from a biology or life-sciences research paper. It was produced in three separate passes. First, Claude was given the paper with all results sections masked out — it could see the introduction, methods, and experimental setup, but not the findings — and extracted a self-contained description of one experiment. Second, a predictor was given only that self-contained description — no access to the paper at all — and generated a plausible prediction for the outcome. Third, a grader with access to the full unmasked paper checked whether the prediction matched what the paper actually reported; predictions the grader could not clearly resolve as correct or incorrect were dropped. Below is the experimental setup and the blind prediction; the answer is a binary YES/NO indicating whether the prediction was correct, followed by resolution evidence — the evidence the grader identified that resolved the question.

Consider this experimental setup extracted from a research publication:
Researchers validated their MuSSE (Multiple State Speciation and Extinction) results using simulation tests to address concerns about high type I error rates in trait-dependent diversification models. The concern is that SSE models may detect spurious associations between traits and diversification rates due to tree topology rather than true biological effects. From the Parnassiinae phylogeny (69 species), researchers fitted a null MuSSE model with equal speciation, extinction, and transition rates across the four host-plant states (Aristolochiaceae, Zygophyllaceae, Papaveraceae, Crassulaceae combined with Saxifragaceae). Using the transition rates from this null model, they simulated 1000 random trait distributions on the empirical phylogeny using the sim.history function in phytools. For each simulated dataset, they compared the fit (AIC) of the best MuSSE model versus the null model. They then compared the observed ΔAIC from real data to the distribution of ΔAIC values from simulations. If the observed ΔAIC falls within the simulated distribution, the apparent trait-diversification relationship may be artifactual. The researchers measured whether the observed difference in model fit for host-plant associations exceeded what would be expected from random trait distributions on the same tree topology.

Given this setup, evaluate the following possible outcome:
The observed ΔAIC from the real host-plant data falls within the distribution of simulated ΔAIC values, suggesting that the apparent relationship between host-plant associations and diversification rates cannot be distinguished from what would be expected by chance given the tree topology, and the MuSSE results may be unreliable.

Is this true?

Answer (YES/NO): NO